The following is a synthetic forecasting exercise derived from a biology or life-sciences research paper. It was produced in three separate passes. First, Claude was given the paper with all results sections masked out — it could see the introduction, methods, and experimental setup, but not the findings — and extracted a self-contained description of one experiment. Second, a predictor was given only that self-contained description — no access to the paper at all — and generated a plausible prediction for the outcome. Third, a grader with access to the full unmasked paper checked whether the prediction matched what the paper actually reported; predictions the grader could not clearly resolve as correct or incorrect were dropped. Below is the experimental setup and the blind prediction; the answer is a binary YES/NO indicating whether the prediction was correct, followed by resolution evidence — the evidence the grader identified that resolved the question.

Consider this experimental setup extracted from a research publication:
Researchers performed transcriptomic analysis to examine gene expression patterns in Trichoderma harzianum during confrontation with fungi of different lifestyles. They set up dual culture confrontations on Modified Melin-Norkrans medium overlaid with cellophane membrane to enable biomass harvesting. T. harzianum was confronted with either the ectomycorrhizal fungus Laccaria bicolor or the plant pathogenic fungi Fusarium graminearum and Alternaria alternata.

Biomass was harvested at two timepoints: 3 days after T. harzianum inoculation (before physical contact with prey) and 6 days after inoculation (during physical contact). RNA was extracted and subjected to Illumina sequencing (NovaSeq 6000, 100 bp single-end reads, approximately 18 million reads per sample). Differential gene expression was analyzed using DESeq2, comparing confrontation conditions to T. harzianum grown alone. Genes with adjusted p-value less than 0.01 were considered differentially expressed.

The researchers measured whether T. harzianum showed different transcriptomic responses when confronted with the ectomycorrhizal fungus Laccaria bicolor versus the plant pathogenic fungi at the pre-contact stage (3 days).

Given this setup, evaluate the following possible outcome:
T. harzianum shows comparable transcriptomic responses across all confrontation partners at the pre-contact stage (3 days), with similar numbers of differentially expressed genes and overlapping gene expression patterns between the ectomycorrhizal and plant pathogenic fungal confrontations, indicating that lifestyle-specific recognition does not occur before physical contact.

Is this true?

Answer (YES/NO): NO